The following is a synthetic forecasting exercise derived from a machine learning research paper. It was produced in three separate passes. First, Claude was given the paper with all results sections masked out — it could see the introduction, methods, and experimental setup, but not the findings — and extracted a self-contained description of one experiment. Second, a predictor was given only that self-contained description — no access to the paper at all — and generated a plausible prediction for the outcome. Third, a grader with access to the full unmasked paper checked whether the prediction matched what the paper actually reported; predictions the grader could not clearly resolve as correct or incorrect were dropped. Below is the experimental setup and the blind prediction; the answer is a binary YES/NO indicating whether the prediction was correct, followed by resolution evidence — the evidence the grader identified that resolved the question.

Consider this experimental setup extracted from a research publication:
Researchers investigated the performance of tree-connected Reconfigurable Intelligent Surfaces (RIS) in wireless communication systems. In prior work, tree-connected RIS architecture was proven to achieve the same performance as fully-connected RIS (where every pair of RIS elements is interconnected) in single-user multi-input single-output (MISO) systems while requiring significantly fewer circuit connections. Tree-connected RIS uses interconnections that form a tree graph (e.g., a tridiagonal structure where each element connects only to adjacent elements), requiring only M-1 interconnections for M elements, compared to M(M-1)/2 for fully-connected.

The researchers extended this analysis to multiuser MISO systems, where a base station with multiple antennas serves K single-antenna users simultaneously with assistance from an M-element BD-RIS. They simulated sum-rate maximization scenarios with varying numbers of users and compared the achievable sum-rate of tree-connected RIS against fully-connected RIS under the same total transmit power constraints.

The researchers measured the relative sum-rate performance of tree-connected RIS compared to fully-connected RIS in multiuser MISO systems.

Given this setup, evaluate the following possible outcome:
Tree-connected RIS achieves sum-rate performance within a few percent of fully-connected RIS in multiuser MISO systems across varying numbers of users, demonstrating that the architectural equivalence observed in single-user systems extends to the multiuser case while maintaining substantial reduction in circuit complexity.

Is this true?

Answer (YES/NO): NO